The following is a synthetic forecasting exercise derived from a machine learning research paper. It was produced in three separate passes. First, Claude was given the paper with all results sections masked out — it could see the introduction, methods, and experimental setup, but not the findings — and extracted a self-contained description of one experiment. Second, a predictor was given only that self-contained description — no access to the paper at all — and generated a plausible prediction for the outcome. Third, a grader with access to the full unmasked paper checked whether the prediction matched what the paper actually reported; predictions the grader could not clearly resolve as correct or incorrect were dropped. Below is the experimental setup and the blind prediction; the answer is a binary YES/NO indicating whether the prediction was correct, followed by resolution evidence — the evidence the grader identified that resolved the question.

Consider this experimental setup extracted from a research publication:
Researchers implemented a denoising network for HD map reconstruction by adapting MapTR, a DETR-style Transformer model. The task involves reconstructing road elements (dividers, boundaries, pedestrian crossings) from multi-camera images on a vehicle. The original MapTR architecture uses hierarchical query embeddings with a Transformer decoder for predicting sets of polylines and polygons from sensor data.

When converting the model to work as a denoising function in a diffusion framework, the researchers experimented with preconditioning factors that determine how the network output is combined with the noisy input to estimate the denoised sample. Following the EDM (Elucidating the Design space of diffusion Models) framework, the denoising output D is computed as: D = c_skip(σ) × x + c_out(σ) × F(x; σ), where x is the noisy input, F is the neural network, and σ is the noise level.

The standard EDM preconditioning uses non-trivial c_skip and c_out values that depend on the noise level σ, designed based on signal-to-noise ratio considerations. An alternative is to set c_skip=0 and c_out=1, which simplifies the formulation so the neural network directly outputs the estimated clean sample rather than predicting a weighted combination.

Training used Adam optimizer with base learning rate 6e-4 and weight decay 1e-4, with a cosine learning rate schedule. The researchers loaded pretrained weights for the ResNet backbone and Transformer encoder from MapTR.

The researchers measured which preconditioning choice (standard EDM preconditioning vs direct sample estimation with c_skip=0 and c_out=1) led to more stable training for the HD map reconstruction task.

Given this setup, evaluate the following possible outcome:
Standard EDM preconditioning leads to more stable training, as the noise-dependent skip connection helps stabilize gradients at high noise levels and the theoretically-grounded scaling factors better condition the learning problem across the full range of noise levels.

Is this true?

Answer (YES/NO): NO